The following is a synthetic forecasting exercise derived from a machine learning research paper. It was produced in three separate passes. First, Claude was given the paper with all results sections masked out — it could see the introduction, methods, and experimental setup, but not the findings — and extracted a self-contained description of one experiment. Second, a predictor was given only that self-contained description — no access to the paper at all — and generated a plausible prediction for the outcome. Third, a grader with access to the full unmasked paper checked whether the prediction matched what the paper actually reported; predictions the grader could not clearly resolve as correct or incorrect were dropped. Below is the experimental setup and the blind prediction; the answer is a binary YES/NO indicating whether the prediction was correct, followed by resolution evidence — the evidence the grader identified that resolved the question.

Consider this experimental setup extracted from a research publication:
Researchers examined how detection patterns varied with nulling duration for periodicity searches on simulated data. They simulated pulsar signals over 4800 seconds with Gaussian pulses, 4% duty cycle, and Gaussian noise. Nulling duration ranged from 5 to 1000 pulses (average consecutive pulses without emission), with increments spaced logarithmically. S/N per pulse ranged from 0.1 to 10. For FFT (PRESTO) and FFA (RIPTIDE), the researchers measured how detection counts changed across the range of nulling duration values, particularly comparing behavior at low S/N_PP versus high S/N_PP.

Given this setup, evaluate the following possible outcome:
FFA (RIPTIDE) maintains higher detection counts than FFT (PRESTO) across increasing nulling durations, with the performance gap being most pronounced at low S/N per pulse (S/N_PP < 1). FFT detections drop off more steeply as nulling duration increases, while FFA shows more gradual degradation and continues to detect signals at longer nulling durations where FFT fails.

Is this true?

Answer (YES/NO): NO